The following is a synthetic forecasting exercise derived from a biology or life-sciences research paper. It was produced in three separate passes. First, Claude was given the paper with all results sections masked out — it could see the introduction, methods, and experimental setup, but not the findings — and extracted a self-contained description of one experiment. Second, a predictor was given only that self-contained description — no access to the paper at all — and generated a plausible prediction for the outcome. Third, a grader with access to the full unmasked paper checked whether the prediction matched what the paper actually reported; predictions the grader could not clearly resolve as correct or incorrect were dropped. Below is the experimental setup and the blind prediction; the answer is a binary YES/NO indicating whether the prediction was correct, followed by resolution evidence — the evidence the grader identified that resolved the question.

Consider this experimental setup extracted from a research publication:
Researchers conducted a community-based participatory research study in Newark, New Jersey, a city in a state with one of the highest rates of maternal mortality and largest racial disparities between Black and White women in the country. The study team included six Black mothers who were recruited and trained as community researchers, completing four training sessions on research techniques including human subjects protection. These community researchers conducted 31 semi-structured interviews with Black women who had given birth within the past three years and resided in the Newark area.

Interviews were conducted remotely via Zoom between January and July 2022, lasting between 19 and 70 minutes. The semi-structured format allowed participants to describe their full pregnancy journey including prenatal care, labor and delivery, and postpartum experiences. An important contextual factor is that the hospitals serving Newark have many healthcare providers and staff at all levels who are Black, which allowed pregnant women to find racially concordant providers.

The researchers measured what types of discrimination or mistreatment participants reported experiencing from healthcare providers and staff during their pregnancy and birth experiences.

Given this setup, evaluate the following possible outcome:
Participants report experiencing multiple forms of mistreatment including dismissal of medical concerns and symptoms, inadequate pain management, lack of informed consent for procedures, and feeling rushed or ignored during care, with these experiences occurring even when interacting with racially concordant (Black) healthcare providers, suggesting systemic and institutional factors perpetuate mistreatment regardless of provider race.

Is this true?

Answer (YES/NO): NO